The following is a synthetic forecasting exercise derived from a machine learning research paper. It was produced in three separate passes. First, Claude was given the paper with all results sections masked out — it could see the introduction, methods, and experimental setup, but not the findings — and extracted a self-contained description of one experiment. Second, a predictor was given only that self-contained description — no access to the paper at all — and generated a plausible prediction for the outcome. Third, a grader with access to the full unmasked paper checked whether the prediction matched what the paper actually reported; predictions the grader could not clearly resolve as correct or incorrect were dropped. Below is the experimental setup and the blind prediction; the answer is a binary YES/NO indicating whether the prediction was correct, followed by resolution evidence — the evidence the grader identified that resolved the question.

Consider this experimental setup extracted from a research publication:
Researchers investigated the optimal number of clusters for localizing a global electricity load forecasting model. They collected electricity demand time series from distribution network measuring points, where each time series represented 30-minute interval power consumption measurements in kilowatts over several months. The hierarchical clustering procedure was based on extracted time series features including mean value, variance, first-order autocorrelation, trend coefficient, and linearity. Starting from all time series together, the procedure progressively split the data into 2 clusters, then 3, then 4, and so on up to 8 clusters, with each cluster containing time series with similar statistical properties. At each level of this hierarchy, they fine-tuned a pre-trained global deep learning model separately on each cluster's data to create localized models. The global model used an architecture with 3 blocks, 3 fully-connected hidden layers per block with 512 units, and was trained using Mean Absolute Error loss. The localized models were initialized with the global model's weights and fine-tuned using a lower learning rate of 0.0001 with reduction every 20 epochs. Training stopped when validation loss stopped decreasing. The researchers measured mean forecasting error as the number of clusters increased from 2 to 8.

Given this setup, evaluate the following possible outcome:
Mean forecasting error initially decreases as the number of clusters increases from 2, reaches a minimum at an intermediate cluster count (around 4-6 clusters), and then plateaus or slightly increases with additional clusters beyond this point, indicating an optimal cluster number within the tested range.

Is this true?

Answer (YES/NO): NO